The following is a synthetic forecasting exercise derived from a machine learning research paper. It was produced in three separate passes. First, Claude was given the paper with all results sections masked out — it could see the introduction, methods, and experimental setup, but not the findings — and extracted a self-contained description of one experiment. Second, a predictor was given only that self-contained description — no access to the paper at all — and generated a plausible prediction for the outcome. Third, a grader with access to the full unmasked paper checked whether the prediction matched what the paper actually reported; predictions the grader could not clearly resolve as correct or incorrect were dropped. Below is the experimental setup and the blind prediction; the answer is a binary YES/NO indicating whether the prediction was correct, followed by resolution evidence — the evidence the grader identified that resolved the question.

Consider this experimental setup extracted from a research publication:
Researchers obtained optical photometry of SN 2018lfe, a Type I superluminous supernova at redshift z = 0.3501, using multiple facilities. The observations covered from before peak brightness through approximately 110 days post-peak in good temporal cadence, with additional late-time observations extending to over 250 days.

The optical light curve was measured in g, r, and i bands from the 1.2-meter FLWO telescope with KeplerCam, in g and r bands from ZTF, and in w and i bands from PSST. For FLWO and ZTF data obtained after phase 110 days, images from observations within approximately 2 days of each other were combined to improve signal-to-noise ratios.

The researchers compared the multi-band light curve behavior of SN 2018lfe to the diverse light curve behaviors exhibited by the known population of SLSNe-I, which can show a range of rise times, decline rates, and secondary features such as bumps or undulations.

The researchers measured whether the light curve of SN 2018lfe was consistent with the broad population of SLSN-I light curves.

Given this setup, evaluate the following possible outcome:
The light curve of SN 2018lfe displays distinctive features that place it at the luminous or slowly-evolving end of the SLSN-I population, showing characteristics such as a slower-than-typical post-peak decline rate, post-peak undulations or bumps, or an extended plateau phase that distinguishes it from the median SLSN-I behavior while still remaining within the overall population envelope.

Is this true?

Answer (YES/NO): NO